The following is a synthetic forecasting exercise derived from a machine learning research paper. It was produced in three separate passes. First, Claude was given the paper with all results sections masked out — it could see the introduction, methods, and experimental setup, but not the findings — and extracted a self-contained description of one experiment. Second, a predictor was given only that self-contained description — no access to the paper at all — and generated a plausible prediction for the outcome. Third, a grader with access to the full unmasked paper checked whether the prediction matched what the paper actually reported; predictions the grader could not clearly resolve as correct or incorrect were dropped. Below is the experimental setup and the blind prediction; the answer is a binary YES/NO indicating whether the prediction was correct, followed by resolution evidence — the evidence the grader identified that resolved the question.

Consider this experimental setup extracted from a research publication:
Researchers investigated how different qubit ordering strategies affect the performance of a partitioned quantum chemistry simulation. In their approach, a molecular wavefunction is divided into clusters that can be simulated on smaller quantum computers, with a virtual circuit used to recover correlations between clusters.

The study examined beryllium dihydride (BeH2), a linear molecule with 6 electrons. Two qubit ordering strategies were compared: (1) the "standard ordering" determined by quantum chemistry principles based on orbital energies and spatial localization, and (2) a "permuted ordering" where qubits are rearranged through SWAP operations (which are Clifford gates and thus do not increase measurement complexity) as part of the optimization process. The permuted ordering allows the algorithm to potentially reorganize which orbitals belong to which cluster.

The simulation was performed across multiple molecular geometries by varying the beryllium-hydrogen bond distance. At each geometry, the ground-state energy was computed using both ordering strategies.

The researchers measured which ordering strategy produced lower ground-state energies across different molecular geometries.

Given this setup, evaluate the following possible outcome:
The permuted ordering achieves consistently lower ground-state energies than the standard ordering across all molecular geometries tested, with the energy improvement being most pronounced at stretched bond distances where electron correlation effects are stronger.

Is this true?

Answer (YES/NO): NO